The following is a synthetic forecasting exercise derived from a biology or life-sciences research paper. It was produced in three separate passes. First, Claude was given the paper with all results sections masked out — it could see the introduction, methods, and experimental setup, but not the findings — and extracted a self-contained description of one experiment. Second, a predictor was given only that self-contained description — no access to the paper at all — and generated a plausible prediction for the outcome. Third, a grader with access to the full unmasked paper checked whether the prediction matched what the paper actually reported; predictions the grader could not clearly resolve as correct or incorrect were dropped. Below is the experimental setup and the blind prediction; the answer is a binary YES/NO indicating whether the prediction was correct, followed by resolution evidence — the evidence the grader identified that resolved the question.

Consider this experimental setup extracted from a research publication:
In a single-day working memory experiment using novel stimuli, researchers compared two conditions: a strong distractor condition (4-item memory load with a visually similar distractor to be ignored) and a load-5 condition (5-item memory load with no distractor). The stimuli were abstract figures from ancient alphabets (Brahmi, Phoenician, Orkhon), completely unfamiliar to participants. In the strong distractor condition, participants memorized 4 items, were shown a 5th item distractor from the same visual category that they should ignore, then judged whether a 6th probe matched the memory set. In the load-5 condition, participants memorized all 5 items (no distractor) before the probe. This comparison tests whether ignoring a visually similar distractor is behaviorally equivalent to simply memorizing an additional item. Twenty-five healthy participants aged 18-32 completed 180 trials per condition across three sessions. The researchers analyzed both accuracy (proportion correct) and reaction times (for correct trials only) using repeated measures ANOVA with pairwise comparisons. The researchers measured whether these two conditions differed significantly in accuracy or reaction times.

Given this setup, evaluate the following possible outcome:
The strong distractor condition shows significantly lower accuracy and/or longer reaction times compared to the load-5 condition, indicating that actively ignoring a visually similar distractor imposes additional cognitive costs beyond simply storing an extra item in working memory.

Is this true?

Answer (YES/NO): NO